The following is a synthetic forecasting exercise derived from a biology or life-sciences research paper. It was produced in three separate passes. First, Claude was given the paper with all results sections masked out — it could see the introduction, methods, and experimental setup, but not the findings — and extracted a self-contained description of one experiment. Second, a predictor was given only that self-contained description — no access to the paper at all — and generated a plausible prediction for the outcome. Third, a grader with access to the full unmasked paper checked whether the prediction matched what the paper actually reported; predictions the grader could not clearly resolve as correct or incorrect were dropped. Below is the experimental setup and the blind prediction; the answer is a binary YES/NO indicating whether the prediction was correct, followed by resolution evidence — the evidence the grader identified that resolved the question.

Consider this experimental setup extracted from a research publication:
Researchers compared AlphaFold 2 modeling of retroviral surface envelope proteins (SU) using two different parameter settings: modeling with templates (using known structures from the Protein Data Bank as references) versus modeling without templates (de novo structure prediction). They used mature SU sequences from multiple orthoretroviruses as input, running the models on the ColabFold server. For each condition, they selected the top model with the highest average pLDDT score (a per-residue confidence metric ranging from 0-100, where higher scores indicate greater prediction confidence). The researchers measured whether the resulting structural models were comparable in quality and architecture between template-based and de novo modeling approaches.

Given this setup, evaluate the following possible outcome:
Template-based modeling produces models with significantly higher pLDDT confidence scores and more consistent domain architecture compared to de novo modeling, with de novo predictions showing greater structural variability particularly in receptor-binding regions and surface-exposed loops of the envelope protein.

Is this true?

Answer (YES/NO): NO